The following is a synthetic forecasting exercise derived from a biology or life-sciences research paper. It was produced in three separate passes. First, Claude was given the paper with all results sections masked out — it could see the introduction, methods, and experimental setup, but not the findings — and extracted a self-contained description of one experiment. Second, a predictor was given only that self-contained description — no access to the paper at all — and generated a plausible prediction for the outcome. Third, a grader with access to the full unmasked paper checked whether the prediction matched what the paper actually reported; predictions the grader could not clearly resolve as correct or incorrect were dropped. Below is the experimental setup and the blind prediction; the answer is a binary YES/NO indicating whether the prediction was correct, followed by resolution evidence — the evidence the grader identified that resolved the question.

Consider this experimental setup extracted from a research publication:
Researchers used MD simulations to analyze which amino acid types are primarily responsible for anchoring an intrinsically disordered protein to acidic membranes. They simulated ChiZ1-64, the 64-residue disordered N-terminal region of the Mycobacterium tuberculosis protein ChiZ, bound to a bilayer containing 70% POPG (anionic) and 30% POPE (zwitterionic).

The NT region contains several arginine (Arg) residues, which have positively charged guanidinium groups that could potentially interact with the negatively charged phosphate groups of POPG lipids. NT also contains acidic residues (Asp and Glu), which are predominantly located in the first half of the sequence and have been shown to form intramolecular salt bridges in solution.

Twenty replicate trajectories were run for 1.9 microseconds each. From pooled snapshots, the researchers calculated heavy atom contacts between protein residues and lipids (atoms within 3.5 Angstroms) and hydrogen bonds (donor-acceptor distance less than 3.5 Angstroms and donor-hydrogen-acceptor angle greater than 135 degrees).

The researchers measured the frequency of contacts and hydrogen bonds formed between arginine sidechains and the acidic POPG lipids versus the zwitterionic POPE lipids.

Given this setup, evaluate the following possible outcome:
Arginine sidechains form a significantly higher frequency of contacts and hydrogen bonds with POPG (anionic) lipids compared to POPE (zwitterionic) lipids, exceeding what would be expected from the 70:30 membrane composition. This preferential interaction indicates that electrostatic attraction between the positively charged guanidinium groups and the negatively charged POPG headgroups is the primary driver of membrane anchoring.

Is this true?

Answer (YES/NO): YES